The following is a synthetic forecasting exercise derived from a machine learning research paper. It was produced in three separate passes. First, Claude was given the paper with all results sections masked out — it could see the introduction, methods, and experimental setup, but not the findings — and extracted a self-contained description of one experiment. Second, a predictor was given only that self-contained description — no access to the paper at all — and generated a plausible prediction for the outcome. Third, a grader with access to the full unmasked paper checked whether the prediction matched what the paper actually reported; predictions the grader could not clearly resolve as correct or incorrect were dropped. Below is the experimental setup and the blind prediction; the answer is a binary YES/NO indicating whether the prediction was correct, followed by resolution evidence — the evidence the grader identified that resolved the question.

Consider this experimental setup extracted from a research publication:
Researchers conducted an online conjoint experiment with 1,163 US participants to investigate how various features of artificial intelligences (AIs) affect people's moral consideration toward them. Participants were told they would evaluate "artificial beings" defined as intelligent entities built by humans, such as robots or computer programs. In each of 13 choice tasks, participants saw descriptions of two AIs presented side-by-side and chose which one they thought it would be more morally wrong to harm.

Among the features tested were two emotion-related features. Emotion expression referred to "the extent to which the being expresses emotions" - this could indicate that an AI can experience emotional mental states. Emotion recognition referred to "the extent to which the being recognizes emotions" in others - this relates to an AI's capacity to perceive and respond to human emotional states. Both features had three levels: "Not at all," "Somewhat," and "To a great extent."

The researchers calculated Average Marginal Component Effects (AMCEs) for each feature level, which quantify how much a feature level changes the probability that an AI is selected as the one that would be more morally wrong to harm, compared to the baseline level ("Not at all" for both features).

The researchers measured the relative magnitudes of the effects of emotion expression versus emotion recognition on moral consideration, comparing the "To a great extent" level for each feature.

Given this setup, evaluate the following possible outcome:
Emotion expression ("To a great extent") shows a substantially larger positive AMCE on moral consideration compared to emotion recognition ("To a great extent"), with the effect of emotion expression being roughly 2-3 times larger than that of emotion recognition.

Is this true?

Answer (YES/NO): NO